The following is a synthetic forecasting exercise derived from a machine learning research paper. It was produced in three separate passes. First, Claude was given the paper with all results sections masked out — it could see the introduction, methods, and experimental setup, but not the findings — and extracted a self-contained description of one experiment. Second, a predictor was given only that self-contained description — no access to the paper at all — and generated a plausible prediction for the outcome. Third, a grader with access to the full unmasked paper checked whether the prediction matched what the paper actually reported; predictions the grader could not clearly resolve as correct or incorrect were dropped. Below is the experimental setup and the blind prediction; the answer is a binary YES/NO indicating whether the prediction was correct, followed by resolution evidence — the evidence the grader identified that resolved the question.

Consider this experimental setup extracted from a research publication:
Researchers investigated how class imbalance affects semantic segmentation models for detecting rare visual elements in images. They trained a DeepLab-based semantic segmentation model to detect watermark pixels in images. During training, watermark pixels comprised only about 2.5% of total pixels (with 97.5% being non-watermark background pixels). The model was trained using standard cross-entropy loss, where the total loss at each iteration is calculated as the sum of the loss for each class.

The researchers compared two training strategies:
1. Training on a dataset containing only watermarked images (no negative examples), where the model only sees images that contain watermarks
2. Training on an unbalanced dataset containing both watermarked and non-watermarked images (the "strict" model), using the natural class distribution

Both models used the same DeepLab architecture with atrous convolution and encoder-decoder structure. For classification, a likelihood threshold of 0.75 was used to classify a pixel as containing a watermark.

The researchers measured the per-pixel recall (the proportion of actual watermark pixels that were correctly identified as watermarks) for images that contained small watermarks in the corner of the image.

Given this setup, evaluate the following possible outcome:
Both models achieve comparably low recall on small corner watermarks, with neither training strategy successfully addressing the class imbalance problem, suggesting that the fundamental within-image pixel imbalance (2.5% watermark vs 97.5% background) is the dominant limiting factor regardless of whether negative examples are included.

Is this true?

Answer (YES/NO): NO